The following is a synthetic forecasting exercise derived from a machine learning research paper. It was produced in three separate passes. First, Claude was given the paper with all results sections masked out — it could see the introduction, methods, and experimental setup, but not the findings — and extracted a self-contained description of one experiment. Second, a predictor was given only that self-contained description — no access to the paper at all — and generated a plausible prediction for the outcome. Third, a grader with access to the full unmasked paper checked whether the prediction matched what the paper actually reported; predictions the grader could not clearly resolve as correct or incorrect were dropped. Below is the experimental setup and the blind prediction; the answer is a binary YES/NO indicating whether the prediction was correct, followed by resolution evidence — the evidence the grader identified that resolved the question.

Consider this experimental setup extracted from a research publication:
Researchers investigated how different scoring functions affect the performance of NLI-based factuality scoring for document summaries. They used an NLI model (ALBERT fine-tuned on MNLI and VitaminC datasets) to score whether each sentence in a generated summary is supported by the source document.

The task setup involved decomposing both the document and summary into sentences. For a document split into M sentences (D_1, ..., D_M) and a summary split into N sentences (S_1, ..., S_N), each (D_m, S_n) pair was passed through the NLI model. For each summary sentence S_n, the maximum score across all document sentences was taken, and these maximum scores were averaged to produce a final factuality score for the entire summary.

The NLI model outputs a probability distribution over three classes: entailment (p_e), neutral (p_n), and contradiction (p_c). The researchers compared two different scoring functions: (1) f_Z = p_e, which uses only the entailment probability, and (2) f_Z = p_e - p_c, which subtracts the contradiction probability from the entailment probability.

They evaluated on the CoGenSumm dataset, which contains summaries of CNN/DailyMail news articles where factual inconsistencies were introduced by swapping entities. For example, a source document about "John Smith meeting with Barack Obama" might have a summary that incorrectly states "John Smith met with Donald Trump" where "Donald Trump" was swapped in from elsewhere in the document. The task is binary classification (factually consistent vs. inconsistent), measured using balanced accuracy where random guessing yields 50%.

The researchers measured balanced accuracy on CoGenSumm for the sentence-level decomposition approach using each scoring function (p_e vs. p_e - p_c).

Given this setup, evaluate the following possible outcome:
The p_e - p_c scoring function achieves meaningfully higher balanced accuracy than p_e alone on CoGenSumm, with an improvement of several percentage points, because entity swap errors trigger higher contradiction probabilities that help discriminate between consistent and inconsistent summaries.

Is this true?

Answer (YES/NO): NO